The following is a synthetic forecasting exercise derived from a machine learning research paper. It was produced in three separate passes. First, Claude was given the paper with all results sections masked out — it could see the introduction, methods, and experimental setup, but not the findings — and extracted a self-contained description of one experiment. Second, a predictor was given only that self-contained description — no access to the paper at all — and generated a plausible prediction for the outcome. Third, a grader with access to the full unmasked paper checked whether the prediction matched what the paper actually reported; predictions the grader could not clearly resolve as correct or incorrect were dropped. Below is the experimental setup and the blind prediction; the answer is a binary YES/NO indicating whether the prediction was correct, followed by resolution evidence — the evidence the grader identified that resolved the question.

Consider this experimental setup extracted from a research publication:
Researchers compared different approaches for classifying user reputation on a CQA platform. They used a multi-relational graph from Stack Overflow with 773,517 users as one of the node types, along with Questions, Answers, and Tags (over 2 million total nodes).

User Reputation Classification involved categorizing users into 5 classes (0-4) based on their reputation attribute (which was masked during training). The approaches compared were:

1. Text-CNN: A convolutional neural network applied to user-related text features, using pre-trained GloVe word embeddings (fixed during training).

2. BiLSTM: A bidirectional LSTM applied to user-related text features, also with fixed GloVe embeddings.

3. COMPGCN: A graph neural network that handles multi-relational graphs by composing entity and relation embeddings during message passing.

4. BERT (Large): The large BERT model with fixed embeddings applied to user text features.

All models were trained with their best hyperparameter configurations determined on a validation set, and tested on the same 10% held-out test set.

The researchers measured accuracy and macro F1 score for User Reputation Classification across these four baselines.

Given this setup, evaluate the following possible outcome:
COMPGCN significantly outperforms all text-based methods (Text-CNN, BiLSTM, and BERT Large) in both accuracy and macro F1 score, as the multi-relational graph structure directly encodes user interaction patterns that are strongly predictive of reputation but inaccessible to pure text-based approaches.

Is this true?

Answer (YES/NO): NO